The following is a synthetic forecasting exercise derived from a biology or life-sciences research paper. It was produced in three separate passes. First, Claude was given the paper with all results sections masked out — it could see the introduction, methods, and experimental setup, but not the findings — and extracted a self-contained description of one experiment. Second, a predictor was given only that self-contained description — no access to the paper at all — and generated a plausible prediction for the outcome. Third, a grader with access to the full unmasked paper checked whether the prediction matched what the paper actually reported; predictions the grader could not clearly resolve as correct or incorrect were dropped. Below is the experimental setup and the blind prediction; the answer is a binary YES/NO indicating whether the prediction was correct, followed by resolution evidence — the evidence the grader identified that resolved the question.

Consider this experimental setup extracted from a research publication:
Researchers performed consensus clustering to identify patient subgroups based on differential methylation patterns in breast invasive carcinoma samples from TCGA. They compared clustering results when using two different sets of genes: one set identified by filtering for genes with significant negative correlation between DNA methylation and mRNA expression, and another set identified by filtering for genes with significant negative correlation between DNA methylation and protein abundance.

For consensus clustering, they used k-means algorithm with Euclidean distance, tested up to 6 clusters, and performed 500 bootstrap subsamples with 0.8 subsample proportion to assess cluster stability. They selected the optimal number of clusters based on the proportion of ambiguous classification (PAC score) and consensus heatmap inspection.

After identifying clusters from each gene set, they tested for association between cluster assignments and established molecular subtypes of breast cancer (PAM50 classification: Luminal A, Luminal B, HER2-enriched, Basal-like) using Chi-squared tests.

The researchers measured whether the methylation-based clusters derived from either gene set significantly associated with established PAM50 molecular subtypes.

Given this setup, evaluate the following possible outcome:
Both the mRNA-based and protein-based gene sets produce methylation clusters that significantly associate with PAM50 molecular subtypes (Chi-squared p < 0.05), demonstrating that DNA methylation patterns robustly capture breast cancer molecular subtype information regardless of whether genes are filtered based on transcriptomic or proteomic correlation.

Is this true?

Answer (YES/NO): YES